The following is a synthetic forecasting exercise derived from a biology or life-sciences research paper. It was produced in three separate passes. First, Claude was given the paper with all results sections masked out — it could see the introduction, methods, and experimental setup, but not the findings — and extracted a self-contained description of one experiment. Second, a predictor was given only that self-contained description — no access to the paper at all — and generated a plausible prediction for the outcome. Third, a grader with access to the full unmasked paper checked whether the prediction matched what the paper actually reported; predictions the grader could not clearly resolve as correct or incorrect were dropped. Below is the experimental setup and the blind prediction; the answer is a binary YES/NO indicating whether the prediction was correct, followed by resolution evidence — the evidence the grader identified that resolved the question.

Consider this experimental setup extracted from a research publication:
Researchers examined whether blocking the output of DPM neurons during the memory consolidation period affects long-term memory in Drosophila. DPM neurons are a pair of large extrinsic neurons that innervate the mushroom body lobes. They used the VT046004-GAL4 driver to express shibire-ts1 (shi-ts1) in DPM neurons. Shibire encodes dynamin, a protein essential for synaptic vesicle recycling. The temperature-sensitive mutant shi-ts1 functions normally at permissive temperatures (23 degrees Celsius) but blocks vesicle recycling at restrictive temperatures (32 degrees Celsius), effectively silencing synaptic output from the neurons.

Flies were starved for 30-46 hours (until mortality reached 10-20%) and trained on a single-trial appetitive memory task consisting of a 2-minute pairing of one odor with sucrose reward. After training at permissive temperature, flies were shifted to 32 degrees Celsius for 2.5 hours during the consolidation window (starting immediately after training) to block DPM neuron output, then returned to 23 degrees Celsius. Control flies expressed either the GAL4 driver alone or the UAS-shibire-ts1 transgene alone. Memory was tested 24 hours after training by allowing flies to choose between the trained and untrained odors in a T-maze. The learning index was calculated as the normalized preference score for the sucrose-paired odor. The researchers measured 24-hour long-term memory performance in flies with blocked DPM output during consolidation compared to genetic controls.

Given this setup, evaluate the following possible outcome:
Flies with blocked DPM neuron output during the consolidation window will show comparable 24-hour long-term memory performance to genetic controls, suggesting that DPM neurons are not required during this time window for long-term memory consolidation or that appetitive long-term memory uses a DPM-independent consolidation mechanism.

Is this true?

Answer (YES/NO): NO